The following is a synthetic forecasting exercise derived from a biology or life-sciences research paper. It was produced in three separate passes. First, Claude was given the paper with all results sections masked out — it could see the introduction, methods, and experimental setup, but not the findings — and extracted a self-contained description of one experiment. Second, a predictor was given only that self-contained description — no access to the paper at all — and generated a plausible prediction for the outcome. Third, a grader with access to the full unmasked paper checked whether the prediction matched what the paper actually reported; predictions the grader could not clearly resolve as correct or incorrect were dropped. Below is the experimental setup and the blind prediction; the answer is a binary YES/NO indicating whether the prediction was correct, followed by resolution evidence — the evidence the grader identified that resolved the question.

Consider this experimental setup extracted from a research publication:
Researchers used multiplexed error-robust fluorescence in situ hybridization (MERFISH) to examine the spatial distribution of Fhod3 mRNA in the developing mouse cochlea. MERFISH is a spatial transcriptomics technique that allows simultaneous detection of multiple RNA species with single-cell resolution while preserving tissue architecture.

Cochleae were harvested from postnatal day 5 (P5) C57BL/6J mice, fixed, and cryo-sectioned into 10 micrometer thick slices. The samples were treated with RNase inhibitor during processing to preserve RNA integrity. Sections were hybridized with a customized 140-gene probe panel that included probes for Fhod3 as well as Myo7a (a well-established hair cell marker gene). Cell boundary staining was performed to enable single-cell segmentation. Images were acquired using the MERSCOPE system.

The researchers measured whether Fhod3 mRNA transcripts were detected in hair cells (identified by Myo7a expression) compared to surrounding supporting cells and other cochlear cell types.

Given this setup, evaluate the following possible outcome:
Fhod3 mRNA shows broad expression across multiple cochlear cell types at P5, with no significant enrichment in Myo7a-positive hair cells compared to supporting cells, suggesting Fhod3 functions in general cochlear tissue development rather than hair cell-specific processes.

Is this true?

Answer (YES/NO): NO